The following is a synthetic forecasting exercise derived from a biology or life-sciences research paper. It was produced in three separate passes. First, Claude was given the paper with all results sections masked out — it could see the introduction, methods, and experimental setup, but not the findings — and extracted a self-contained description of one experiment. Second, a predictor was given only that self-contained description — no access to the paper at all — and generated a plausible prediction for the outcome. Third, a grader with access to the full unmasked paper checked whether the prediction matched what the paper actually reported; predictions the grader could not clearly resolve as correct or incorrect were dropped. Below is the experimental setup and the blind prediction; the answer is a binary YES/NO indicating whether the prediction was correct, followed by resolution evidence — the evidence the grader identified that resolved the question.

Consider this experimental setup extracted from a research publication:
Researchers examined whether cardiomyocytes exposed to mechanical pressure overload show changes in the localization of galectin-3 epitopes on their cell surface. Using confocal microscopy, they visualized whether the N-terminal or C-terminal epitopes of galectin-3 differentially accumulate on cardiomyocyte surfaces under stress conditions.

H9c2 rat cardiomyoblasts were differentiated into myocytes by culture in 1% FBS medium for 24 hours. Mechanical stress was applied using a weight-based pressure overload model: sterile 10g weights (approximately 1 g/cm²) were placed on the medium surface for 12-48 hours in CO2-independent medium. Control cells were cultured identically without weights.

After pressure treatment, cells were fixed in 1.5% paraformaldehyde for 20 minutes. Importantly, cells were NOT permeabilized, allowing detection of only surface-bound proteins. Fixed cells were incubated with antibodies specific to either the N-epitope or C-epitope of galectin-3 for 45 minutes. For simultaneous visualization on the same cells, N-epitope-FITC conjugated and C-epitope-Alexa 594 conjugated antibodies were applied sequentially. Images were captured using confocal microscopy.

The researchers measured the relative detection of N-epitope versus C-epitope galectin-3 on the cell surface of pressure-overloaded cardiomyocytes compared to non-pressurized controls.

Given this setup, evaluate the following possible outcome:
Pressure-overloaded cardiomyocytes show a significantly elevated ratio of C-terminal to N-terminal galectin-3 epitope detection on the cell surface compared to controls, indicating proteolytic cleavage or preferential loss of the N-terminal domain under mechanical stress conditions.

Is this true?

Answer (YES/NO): YES